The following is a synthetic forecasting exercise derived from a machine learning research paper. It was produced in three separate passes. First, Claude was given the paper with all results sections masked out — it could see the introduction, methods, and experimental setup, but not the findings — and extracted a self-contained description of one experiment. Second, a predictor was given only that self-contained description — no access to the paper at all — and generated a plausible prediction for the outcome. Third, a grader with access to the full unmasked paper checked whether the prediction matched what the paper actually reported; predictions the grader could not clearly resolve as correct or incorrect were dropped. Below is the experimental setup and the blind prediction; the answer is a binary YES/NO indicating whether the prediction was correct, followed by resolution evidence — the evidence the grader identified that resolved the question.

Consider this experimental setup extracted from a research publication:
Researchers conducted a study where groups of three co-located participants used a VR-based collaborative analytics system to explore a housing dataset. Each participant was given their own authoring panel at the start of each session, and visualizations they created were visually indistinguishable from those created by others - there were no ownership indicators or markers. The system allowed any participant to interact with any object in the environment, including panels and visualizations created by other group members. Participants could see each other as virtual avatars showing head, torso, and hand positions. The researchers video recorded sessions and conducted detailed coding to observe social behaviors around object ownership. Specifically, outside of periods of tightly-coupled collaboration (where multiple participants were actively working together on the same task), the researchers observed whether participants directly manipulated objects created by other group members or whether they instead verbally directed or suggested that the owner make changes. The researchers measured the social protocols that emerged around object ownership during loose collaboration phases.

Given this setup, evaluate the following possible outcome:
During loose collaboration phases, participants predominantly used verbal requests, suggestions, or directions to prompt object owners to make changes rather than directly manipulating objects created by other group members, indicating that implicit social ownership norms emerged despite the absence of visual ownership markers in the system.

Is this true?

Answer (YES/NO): YES